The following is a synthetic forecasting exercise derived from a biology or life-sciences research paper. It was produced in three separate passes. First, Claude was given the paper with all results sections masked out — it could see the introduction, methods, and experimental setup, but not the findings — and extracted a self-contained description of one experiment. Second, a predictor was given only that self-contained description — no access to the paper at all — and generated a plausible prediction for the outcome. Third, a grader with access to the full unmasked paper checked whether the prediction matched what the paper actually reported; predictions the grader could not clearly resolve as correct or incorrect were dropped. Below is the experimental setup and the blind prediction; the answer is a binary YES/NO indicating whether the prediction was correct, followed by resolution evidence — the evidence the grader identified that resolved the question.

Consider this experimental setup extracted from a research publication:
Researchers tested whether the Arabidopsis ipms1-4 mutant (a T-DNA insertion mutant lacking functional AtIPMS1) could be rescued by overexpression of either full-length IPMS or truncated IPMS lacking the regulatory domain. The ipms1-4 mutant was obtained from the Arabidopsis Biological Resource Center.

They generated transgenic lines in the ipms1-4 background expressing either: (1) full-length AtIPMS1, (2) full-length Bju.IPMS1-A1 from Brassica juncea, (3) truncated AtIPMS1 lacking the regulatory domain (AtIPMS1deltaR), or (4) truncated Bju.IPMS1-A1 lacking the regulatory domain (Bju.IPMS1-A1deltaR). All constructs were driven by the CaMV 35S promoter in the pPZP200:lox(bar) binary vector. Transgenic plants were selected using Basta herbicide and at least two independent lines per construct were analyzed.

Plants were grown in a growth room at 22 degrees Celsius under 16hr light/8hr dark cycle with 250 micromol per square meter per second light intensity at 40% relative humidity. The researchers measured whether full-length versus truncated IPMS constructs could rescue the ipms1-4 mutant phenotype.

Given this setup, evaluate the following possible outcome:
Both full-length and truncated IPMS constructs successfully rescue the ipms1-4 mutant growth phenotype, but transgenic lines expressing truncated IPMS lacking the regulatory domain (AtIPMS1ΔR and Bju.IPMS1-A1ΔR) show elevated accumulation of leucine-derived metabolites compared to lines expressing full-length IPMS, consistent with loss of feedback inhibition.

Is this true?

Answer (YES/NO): NO